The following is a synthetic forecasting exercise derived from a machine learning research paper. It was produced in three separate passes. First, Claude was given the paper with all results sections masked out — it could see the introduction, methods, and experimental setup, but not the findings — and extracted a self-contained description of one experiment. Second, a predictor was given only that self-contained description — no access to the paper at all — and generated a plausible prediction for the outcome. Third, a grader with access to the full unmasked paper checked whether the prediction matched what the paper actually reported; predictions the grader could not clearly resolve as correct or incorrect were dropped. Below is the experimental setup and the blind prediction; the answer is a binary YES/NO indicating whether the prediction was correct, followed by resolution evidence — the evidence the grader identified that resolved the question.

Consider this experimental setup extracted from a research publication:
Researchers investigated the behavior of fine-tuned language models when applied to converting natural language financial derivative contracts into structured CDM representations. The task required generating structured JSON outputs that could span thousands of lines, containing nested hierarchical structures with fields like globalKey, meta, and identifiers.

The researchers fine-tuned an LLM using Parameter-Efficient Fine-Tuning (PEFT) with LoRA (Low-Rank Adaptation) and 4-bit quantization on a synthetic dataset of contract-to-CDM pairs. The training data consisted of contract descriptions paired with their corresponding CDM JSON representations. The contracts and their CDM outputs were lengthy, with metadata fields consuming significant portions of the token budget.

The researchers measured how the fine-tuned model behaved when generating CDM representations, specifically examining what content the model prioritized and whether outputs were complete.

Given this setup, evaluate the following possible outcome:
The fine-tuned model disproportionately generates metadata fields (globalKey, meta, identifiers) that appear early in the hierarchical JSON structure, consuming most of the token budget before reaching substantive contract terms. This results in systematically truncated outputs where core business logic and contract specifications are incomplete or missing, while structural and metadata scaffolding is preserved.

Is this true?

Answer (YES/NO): YES